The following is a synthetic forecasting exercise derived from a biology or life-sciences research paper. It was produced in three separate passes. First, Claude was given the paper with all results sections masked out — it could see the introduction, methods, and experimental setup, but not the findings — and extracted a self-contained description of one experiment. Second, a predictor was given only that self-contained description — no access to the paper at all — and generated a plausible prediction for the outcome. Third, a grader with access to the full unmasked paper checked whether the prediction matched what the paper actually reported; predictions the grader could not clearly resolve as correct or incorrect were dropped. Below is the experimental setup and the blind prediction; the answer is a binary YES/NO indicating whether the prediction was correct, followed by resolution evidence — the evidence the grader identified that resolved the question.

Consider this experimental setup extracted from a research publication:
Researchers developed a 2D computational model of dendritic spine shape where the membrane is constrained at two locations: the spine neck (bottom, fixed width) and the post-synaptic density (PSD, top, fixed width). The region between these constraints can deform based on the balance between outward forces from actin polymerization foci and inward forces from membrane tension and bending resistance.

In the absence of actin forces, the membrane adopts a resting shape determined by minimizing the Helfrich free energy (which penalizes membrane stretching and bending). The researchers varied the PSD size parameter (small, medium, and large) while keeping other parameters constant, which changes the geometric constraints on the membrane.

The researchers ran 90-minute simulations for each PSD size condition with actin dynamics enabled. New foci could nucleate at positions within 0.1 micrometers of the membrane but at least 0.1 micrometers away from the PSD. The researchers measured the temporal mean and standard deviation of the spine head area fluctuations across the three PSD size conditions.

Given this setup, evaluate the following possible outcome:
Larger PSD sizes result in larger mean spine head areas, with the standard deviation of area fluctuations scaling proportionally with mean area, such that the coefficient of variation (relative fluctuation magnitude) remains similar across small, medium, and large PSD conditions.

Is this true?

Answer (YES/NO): NO